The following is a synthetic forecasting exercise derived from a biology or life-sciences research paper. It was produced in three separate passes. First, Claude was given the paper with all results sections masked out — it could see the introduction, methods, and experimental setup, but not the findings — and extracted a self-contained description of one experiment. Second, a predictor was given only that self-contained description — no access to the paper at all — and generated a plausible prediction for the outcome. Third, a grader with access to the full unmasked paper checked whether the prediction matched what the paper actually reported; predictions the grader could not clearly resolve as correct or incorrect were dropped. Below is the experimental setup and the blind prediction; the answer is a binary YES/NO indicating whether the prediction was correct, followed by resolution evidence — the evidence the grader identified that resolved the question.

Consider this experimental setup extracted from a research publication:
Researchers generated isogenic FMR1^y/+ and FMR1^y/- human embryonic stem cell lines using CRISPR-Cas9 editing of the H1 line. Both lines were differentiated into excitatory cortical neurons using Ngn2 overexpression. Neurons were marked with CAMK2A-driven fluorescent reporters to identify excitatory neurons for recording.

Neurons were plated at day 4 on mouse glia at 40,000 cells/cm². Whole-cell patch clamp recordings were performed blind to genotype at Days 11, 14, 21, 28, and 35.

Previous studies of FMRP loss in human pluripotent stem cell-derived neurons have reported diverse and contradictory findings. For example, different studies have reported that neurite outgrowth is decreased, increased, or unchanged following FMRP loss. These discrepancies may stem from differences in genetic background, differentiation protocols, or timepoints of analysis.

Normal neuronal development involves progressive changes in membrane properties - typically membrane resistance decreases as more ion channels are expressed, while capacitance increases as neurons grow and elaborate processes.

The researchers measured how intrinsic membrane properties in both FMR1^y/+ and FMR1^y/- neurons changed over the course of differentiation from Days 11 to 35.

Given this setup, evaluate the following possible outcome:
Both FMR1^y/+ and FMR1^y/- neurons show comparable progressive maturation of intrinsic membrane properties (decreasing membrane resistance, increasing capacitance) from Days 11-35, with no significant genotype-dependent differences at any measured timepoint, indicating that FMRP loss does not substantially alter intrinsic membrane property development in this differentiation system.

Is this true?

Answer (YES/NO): NO